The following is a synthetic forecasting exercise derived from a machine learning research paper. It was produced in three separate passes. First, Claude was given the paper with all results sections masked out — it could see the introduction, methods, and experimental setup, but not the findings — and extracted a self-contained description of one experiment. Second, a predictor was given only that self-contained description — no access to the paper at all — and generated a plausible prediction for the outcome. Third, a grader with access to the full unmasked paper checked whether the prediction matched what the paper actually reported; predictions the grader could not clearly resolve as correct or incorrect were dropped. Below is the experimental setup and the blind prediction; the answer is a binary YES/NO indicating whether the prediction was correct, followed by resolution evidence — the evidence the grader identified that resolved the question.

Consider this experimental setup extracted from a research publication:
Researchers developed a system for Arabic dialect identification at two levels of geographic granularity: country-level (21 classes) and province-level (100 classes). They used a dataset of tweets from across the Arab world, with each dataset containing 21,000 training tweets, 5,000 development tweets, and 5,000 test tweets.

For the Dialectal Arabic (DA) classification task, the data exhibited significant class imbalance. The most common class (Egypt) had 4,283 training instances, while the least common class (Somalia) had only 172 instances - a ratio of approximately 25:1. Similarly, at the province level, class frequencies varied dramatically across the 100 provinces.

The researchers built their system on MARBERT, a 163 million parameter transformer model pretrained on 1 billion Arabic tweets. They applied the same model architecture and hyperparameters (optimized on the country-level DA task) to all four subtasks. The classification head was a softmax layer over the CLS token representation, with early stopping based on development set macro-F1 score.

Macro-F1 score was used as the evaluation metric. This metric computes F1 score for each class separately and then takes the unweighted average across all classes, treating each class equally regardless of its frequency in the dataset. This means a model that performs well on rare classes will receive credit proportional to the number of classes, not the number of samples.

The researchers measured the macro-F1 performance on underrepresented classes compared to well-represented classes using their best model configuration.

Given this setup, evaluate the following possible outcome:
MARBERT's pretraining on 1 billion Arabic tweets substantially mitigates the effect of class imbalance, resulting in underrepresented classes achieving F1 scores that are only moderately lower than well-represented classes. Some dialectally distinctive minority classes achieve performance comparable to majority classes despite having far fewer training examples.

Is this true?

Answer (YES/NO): NO